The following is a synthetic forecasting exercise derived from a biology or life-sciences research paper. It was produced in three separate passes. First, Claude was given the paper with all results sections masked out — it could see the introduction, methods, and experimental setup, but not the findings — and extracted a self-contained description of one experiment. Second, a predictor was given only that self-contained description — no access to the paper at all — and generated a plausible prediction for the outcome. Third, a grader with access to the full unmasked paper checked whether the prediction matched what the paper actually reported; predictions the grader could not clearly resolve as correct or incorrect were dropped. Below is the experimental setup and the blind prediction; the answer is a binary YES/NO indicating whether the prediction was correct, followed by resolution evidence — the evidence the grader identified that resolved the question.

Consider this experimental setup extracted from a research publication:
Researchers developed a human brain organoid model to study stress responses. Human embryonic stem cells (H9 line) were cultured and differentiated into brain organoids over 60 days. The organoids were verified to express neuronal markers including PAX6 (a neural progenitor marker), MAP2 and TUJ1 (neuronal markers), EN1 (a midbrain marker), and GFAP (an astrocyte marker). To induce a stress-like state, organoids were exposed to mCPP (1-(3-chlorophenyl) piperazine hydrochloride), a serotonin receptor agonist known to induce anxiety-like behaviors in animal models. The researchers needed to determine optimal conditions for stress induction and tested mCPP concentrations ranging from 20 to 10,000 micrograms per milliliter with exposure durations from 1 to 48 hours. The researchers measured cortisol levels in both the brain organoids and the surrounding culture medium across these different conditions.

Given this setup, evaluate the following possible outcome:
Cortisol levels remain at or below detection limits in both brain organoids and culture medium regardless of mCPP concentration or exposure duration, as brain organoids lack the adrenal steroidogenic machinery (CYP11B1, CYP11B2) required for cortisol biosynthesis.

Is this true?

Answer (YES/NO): NO